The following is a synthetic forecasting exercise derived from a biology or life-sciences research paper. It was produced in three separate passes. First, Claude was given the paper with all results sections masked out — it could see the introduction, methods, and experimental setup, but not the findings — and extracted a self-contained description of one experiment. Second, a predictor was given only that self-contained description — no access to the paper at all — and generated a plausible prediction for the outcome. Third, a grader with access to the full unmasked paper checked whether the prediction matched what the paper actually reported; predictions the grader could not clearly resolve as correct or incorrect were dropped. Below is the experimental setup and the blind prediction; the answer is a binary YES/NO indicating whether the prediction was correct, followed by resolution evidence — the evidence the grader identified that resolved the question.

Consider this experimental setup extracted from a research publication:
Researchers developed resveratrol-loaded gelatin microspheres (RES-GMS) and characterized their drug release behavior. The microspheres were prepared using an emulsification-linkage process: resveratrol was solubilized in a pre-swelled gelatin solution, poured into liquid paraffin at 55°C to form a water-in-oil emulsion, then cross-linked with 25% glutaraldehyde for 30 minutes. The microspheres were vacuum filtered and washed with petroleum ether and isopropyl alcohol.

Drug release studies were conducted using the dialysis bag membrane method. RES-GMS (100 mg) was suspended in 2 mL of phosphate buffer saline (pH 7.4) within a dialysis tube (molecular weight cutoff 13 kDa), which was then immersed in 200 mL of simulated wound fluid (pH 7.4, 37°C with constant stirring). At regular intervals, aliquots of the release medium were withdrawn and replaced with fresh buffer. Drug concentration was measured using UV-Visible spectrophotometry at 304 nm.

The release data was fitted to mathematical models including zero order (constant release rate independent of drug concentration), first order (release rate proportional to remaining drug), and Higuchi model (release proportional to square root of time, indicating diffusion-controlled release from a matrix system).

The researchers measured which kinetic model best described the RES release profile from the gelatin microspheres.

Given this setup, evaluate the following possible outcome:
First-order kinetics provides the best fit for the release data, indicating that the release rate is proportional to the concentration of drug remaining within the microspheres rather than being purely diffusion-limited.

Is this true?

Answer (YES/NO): NO